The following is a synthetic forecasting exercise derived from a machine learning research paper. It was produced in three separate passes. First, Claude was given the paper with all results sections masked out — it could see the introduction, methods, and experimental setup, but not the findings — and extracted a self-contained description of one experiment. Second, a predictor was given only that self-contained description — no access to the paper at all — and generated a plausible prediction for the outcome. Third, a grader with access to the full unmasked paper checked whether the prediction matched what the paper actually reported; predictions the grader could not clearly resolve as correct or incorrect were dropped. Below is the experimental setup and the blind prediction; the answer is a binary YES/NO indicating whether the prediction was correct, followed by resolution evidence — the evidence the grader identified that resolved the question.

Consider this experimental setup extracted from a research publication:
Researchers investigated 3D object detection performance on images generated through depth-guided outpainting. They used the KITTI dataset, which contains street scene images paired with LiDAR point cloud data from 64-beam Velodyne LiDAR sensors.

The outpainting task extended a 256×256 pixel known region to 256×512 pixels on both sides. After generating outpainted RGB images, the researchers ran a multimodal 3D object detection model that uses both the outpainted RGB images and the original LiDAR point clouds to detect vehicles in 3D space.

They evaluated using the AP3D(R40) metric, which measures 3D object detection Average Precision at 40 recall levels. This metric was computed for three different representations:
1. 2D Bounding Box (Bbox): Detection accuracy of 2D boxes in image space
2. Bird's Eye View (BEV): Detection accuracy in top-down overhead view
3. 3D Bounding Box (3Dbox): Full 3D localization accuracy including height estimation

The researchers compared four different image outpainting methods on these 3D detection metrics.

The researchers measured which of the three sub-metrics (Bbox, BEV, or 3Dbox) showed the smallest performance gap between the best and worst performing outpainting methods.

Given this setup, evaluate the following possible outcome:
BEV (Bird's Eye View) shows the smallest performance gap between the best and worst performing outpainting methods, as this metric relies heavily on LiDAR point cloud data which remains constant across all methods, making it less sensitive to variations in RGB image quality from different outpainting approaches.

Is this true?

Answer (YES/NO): NO